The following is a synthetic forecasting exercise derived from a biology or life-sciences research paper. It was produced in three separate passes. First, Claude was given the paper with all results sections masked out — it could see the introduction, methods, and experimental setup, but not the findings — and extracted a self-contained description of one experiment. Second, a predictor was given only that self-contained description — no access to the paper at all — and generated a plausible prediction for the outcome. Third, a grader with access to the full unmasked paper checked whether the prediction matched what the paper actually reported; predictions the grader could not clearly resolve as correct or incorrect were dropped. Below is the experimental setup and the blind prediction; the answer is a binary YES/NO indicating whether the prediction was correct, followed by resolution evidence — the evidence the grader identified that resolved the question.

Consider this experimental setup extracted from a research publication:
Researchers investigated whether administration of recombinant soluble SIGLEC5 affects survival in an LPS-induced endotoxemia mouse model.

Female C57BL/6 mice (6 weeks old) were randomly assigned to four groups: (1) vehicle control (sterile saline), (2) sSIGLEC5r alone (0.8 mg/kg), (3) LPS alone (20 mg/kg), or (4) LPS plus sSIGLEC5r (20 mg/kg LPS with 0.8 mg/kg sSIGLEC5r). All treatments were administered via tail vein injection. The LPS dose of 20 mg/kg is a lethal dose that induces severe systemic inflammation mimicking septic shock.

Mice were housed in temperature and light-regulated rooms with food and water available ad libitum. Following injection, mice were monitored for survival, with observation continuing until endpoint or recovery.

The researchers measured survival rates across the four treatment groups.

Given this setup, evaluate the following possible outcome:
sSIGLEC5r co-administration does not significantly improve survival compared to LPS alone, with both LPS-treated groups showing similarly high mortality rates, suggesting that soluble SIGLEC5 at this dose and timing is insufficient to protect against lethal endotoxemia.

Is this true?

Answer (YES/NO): NO